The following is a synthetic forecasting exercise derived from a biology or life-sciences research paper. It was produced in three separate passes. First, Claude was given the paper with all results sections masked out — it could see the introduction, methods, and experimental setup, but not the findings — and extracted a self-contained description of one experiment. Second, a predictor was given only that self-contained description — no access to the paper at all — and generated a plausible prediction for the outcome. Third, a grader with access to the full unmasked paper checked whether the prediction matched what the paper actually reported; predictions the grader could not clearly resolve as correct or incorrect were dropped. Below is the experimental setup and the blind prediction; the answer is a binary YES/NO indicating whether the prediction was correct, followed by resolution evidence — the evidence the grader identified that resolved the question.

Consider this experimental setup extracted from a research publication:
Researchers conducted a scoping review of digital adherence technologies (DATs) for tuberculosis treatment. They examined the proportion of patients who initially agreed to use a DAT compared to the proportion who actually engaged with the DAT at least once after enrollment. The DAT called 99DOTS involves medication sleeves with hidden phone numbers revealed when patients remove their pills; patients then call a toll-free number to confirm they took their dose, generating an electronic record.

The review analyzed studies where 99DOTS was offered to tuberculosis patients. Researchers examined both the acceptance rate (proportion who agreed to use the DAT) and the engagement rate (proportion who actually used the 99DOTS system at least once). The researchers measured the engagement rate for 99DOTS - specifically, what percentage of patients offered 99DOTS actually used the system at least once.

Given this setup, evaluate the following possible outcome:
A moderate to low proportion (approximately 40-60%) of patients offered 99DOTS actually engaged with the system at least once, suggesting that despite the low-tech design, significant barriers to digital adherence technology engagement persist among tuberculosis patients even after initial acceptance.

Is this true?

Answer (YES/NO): NO